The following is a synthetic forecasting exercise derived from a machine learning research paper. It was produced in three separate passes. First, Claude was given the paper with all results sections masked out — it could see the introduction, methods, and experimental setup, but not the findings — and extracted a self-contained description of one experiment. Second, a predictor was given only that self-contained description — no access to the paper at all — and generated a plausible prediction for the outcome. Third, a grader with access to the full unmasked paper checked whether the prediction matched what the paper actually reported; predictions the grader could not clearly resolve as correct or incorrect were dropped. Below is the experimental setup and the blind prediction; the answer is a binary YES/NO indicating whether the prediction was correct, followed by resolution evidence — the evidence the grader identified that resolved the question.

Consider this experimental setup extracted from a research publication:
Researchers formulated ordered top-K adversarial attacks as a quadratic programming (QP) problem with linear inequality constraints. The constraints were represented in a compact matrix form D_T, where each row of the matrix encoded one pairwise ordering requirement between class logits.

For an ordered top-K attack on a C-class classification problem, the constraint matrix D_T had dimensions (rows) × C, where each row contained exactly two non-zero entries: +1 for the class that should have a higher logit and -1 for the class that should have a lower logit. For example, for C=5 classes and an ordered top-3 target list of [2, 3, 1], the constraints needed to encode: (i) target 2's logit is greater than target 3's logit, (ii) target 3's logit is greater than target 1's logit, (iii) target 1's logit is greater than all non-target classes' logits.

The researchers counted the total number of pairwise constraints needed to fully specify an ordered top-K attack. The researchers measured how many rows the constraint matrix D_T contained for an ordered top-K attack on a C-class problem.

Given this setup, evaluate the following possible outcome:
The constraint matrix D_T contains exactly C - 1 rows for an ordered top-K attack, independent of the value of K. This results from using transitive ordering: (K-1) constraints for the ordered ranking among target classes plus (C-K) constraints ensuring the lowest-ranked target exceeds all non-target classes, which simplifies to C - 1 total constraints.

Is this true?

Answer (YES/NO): YES